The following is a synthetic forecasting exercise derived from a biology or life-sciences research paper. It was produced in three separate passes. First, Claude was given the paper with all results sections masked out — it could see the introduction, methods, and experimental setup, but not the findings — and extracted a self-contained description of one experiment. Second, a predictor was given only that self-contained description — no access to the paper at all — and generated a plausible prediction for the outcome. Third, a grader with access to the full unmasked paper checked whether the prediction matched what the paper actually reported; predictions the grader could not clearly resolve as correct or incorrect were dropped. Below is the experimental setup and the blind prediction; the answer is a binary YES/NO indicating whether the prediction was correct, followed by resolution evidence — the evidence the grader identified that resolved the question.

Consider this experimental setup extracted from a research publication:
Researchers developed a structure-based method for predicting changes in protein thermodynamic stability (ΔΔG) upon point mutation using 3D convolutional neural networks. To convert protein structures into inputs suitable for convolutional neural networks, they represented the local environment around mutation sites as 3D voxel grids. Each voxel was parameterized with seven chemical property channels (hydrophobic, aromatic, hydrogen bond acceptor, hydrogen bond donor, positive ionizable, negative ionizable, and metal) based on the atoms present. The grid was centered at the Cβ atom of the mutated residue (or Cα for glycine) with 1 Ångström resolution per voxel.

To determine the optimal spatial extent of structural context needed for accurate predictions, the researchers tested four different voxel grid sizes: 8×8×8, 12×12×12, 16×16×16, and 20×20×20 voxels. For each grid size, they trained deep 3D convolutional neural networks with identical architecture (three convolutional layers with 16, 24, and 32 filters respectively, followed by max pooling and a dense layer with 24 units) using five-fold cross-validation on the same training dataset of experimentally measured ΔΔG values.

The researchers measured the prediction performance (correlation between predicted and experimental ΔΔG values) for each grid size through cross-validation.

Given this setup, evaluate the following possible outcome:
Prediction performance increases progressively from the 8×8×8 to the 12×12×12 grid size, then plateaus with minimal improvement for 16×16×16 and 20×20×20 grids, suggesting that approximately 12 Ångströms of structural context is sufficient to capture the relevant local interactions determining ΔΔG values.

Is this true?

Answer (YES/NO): NO